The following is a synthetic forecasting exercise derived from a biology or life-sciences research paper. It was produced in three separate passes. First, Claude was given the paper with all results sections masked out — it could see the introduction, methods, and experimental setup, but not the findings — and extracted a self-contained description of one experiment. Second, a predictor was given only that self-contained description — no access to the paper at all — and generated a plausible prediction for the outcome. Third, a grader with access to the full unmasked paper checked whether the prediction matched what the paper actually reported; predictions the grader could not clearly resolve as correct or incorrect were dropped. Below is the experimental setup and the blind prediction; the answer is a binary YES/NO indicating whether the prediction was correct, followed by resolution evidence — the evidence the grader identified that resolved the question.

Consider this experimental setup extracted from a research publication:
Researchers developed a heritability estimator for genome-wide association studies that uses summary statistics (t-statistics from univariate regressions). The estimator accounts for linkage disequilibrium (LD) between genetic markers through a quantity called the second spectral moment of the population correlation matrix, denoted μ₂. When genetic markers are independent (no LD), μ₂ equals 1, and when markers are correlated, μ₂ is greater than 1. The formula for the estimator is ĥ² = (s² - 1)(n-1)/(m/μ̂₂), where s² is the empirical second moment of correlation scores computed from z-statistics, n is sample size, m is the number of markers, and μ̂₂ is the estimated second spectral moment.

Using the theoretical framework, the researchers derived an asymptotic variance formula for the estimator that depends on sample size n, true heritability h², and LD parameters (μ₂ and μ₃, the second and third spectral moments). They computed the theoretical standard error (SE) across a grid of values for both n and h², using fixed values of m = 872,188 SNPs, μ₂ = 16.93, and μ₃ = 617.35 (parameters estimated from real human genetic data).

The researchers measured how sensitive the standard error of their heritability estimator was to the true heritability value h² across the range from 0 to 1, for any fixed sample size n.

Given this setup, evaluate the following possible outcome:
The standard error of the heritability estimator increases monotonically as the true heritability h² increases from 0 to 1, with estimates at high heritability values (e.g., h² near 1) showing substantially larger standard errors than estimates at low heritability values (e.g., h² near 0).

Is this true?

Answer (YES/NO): NO